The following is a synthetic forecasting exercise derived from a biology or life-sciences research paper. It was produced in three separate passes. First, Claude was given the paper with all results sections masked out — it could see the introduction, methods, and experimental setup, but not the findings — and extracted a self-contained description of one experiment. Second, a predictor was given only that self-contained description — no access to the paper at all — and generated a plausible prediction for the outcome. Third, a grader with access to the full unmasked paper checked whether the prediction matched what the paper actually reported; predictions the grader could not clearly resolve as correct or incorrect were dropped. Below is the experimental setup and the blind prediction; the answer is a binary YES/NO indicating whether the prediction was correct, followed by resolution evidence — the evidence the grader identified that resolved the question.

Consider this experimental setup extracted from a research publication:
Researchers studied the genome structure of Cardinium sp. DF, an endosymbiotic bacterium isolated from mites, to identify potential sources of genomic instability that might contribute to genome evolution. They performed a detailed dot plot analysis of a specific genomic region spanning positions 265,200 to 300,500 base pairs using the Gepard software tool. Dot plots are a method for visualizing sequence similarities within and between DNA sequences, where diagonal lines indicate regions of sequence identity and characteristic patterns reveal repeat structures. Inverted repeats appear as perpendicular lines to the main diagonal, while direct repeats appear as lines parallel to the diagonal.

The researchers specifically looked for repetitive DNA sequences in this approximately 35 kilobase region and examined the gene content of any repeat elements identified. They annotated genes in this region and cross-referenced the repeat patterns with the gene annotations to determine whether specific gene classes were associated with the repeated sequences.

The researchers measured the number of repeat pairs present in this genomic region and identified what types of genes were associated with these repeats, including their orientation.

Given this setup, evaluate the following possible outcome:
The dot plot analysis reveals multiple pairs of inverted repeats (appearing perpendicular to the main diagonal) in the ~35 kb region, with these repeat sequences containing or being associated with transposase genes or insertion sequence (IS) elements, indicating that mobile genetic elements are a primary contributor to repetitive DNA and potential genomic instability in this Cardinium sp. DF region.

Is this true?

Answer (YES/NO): YES